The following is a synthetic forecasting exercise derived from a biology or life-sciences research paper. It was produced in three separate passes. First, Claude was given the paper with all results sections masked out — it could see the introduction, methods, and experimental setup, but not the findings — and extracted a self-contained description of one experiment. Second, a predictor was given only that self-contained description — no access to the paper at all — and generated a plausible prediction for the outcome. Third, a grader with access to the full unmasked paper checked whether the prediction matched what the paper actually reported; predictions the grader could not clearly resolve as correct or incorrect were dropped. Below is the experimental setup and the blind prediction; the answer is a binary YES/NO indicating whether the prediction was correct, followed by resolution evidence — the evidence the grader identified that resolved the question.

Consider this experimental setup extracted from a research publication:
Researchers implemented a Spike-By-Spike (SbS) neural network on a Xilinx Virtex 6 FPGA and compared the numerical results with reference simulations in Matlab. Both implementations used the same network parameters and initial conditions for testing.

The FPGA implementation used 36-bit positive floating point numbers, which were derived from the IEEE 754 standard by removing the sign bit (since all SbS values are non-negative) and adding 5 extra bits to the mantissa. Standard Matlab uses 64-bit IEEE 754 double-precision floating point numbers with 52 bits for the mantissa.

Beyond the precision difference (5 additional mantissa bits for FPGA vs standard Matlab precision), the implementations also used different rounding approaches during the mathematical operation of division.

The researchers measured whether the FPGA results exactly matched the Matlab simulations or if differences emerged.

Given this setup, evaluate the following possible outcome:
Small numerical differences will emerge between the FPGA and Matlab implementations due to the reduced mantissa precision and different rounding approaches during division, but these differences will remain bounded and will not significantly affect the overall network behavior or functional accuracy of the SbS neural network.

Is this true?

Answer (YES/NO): YES